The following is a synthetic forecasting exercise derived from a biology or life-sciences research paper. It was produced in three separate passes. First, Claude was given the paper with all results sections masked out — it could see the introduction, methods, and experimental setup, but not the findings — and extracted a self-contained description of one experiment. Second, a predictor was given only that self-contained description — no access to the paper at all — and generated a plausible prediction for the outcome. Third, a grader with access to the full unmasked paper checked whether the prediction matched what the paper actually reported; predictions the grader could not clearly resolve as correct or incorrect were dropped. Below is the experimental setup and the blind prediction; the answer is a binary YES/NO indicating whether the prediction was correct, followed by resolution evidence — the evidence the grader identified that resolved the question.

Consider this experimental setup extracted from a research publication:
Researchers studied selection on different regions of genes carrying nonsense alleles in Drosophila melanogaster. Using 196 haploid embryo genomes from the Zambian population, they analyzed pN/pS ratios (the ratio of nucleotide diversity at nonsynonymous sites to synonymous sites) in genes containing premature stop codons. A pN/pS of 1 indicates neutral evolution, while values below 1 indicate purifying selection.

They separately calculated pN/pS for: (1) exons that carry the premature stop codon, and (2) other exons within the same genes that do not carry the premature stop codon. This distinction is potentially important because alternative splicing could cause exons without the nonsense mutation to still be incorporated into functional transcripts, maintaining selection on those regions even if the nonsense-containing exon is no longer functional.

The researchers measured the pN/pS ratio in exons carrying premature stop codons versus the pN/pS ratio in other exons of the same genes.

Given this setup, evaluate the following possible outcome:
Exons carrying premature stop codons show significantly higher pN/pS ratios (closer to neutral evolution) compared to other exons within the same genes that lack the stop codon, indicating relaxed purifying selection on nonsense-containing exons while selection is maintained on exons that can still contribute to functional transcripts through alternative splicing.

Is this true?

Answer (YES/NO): NO